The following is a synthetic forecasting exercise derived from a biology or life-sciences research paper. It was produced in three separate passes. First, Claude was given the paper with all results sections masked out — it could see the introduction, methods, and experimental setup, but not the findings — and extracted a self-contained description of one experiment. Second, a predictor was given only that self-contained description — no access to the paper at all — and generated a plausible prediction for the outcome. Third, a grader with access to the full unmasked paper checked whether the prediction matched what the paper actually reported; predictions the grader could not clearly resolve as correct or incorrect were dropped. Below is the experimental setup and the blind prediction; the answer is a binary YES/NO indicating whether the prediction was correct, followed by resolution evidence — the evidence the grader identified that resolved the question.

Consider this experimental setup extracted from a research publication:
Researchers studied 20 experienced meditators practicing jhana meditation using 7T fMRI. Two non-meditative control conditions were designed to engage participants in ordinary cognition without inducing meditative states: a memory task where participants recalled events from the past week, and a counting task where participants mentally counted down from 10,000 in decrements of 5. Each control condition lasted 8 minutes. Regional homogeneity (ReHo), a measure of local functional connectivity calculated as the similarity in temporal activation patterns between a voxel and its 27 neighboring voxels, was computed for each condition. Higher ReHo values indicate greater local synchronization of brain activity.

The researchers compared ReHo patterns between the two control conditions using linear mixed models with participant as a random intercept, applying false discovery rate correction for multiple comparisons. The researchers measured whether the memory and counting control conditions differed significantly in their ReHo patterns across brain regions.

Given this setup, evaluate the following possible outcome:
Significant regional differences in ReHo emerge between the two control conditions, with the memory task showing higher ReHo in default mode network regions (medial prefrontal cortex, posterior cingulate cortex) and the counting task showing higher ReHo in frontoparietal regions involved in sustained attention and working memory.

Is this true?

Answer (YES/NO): NO